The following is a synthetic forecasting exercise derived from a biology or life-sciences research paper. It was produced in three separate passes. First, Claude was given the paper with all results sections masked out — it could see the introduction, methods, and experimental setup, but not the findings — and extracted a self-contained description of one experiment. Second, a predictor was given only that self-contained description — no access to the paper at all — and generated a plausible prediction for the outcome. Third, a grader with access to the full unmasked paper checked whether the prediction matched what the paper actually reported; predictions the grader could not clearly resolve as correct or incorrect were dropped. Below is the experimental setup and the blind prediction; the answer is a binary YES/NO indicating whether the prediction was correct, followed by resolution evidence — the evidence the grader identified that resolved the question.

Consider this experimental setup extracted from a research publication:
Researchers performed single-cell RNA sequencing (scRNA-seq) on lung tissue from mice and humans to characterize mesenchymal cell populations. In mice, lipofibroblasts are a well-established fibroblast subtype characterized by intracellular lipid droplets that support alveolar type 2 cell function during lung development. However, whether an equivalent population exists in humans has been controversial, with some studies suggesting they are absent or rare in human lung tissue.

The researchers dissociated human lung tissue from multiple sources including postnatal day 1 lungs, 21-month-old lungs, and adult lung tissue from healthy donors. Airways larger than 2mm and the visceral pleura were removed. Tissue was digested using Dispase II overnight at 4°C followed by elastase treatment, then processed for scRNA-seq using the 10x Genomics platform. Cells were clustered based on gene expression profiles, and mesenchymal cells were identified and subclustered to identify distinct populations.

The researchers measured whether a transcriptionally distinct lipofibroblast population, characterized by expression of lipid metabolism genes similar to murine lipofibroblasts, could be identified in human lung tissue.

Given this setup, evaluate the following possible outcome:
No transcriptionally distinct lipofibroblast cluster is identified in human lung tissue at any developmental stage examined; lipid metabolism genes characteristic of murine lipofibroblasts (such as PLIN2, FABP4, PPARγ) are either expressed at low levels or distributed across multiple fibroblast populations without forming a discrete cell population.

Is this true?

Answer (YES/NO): NO